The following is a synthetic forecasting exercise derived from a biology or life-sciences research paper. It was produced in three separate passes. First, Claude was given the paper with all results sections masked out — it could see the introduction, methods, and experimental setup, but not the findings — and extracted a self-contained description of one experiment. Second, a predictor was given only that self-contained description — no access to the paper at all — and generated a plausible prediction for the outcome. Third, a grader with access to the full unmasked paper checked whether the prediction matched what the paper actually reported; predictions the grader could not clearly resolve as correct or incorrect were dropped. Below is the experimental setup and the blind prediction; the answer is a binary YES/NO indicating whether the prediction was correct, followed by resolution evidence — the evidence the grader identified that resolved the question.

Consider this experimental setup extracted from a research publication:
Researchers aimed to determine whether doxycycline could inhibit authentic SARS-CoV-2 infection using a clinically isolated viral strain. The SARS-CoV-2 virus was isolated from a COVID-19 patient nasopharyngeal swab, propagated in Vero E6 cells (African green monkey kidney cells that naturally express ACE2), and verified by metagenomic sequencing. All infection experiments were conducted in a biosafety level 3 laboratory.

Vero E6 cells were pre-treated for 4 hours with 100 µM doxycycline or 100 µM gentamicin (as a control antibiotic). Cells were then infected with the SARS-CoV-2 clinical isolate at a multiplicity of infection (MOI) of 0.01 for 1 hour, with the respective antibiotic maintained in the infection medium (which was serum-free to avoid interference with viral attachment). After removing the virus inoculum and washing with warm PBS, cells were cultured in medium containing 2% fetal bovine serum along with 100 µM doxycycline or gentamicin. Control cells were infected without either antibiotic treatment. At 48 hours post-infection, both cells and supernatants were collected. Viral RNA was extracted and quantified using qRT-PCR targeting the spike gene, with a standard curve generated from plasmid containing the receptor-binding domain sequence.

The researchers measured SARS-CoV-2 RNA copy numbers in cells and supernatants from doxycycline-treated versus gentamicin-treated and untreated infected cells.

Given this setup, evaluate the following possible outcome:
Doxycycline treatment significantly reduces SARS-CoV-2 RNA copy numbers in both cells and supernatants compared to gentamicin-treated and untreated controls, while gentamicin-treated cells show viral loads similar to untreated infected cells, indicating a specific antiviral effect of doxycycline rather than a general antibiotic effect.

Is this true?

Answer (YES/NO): NO